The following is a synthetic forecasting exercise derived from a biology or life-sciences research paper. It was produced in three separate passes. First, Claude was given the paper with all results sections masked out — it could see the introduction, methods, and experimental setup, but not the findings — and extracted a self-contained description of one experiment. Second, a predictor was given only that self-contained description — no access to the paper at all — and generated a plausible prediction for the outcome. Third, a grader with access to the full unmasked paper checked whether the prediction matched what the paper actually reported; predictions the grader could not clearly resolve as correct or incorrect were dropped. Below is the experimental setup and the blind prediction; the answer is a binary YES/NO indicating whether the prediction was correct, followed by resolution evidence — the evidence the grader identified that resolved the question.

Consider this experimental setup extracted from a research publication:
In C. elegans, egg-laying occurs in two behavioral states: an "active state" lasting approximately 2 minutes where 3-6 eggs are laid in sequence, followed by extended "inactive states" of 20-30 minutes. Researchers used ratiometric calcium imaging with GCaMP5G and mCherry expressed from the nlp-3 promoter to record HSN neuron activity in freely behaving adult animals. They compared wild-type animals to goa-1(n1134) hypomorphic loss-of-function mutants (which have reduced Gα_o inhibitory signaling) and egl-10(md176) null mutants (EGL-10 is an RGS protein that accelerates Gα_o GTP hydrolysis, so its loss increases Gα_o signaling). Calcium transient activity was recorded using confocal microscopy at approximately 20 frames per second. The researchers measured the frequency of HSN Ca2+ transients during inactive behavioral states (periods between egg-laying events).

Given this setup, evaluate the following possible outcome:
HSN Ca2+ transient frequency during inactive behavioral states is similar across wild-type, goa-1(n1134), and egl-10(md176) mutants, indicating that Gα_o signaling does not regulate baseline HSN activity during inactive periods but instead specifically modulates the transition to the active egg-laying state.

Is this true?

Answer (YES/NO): NO